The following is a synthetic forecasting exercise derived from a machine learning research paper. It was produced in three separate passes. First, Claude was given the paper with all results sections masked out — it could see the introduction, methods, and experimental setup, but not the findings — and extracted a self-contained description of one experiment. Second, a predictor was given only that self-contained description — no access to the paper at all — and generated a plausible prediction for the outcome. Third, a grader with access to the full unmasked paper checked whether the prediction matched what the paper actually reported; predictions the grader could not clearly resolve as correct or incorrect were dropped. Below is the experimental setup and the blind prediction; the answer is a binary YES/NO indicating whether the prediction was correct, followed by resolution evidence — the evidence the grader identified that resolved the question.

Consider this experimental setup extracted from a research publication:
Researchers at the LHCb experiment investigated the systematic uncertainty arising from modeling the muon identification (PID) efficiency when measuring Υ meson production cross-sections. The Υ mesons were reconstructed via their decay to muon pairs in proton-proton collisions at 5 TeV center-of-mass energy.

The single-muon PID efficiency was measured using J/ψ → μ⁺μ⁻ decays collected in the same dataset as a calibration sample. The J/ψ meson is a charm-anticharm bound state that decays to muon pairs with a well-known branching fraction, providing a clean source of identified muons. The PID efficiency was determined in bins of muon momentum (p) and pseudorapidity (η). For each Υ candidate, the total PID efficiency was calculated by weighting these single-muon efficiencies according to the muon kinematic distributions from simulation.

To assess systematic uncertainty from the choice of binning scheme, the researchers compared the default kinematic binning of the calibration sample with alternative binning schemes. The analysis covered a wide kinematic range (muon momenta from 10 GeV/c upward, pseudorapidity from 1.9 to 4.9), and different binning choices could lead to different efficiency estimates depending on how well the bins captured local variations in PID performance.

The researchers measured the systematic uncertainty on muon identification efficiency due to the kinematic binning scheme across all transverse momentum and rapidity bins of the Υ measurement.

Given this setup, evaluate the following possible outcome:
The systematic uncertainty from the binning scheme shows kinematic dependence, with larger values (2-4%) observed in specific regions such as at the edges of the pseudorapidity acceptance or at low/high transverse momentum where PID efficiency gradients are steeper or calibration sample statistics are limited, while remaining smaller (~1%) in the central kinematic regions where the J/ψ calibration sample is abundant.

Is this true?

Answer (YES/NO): NO